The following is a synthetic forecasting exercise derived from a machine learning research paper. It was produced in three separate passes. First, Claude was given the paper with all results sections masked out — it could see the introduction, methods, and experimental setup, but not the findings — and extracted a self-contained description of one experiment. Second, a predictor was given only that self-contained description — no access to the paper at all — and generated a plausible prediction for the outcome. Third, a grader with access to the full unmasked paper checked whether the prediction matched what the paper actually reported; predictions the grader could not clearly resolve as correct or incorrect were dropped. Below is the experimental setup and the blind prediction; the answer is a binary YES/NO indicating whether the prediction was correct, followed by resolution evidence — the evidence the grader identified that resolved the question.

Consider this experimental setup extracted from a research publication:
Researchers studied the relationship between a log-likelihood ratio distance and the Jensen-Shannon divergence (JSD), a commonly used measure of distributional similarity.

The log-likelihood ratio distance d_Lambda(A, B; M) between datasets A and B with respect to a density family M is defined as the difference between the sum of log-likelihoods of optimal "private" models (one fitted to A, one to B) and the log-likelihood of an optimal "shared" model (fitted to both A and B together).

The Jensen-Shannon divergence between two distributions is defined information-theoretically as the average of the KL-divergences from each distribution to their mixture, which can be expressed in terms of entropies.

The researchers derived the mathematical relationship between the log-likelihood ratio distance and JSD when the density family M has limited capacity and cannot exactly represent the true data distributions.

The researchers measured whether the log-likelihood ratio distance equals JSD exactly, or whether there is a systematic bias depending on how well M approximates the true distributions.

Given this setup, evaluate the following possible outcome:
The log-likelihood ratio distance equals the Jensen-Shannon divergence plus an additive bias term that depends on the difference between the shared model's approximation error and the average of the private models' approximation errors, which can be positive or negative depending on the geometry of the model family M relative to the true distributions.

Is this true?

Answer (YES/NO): NO